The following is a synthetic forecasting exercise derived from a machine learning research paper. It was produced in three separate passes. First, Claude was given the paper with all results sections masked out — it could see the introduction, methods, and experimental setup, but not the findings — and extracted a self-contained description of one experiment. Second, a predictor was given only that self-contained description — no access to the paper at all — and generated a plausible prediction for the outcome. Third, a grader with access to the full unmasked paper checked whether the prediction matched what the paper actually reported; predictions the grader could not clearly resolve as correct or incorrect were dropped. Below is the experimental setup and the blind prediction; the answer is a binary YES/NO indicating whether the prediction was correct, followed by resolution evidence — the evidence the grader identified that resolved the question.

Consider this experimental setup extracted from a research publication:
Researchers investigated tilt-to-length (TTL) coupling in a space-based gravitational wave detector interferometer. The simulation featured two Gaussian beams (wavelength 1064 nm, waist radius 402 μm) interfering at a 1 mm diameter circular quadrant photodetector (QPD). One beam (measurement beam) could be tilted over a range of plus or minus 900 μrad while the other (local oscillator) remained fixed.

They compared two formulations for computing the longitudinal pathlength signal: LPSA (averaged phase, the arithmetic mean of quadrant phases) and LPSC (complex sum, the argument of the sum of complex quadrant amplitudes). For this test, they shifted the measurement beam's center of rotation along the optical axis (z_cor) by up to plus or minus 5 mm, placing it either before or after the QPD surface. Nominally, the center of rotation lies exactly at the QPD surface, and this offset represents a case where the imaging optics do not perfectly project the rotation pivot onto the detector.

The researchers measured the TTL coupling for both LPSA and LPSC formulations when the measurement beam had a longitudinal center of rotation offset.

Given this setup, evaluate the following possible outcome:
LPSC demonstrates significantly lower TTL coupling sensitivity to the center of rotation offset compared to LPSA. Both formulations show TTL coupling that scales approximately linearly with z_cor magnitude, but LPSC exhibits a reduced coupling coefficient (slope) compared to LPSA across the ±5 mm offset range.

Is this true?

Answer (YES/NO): YES